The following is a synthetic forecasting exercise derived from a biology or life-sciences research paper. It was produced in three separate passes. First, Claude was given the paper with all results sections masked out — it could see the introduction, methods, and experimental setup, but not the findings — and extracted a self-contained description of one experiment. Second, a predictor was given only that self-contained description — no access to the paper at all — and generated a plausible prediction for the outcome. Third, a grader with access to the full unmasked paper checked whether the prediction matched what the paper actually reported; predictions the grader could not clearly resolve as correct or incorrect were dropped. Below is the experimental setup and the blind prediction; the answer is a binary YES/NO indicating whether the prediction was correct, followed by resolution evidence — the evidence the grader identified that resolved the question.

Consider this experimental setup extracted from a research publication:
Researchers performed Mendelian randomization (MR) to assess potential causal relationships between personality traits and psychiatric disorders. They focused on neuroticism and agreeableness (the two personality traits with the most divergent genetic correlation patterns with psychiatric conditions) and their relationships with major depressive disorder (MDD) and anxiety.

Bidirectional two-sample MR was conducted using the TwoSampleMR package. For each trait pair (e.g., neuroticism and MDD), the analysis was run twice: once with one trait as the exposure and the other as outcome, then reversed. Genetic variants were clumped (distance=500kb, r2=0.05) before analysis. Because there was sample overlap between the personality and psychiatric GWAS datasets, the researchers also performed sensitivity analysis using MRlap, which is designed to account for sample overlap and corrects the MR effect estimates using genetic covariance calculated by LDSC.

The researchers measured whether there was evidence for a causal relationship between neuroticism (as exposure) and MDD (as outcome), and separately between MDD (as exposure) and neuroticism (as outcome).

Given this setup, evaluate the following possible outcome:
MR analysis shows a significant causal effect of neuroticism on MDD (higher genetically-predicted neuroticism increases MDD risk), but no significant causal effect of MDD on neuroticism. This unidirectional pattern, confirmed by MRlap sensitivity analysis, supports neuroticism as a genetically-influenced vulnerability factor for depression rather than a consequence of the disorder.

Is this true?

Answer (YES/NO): NO